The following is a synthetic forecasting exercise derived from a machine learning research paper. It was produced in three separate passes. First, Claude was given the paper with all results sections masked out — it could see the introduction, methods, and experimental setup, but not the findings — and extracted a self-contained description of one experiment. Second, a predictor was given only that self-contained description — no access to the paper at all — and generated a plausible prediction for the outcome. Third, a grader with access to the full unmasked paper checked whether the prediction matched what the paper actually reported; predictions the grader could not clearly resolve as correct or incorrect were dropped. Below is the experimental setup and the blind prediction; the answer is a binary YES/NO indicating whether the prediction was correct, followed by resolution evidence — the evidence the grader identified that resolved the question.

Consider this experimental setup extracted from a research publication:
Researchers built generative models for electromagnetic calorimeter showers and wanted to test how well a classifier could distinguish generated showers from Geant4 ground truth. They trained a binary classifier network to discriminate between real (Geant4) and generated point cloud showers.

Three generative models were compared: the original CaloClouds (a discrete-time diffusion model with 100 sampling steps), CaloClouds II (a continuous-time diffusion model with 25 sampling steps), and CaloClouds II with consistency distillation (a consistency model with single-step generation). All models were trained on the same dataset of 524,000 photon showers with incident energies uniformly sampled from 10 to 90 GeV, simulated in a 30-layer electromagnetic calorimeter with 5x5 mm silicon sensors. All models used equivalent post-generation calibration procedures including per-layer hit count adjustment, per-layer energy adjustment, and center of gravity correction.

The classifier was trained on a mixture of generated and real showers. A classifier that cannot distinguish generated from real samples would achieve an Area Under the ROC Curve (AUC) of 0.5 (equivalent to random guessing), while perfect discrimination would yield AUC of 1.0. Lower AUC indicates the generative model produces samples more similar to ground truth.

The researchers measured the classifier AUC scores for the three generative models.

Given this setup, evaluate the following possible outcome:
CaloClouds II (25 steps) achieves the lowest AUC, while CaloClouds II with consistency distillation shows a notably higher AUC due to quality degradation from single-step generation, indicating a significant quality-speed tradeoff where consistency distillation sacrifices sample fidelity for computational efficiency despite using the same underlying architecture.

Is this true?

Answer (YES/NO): NO